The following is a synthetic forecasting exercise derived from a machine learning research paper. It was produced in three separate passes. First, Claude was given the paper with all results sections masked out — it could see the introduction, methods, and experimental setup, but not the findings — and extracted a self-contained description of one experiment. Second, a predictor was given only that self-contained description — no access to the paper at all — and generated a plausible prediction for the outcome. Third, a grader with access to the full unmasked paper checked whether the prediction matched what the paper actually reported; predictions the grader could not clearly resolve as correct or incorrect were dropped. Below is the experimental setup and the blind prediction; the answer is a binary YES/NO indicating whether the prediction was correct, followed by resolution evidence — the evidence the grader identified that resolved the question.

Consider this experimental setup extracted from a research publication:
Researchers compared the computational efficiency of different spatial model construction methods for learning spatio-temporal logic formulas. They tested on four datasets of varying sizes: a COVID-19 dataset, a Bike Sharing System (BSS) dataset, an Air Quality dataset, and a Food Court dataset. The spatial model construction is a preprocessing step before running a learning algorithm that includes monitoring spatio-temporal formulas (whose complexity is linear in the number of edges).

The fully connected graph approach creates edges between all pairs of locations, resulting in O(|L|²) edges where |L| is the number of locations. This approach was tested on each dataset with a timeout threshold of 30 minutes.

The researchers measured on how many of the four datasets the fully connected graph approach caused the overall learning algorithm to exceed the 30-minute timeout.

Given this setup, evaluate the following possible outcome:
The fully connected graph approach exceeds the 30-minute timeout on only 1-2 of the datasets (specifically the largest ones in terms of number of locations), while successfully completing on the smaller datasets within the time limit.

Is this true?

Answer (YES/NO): NO